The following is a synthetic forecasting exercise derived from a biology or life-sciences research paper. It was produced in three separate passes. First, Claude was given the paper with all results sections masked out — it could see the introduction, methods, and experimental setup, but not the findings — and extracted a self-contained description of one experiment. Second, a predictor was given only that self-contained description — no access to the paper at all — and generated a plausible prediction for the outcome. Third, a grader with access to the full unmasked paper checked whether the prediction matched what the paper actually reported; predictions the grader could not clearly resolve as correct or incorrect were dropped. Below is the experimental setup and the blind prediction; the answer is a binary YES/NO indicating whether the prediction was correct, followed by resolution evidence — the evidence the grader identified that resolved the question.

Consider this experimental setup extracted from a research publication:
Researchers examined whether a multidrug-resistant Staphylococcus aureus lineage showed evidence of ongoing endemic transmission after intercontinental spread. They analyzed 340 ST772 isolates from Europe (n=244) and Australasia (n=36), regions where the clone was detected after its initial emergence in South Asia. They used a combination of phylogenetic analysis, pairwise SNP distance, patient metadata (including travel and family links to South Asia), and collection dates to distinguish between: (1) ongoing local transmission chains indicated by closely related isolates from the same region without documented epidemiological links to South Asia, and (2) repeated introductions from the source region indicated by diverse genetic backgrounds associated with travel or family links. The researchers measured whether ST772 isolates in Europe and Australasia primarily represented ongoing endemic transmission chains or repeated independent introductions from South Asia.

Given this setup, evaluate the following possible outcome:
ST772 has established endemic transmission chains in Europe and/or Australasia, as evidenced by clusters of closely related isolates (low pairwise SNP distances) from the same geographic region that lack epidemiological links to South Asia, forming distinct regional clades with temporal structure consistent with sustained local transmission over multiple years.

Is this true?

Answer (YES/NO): NO